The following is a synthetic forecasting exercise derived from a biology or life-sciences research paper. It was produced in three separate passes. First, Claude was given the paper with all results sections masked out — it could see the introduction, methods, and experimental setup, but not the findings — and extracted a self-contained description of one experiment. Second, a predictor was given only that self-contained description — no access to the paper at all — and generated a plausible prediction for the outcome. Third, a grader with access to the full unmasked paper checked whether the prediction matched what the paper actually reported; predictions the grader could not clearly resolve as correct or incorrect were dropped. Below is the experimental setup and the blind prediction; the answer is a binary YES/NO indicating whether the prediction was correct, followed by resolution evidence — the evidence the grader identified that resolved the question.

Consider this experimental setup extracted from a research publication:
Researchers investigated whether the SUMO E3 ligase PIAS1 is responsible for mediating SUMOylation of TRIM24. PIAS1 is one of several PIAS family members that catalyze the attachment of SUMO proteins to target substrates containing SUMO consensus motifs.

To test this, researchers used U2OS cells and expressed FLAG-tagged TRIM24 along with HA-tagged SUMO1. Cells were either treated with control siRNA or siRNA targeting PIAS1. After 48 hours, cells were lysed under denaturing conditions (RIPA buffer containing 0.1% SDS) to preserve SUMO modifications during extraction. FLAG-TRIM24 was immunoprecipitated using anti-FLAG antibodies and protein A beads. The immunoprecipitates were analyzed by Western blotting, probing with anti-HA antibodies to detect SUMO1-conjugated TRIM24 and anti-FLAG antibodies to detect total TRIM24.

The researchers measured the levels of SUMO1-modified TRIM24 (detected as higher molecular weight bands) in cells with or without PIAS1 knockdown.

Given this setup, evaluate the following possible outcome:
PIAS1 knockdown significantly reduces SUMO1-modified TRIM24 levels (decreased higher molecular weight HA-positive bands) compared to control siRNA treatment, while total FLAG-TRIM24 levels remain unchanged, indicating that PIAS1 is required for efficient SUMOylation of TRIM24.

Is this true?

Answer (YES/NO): YES